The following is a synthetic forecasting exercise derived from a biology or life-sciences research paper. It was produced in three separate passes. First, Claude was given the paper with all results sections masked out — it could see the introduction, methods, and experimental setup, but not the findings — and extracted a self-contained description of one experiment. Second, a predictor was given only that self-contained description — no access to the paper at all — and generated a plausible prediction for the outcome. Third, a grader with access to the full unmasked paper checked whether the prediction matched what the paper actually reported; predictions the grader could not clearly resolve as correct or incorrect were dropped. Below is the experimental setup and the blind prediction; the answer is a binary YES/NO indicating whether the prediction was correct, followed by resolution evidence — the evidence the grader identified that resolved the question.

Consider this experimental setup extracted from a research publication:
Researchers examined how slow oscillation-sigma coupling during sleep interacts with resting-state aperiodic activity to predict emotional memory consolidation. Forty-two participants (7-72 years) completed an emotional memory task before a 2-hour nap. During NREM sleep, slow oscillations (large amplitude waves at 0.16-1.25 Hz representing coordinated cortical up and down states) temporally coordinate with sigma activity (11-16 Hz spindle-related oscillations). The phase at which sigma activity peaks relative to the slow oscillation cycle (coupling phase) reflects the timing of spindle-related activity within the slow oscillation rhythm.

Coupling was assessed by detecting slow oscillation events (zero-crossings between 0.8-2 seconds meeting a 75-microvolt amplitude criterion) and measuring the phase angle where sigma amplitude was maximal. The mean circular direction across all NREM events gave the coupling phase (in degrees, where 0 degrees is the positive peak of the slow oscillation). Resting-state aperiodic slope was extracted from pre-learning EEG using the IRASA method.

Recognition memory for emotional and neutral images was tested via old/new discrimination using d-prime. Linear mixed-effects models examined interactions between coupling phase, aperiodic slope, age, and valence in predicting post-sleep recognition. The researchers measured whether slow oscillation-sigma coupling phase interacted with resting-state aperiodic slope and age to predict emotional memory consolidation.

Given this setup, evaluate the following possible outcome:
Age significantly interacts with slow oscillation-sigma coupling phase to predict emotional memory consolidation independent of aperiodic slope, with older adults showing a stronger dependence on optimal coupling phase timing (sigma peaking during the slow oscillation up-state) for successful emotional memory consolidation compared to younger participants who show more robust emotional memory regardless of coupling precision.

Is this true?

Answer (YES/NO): NO